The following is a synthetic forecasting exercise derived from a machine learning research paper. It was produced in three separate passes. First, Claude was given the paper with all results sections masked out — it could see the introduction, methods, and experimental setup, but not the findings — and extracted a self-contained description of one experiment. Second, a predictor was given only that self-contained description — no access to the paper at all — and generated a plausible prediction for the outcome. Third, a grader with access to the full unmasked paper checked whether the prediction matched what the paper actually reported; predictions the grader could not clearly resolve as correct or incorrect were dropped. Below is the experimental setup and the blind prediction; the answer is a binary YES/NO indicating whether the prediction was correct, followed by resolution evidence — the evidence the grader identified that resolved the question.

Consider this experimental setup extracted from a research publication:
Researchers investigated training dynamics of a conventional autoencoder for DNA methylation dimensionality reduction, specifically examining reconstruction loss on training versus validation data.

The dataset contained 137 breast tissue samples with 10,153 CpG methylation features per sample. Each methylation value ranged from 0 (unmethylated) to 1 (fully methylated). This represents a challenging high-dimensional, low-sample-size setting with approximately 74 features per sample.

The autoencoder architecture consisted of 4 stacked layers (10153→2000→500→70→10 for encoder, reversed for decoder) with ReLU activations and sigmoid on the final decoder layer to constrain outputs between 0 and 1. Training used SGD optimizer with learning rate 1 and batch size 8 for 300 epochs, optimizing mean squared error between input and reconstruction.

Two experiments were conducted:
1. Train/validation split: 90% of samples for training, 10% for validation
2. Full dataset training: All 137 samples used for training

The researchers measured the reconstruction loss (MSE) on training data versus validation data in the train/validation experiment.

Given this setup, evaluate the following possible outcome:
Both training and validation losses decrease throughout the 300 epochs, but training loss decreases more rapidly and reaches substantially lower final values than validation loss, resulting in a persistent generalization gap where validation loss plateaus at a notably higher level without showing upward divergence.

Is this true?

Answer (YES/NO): NO